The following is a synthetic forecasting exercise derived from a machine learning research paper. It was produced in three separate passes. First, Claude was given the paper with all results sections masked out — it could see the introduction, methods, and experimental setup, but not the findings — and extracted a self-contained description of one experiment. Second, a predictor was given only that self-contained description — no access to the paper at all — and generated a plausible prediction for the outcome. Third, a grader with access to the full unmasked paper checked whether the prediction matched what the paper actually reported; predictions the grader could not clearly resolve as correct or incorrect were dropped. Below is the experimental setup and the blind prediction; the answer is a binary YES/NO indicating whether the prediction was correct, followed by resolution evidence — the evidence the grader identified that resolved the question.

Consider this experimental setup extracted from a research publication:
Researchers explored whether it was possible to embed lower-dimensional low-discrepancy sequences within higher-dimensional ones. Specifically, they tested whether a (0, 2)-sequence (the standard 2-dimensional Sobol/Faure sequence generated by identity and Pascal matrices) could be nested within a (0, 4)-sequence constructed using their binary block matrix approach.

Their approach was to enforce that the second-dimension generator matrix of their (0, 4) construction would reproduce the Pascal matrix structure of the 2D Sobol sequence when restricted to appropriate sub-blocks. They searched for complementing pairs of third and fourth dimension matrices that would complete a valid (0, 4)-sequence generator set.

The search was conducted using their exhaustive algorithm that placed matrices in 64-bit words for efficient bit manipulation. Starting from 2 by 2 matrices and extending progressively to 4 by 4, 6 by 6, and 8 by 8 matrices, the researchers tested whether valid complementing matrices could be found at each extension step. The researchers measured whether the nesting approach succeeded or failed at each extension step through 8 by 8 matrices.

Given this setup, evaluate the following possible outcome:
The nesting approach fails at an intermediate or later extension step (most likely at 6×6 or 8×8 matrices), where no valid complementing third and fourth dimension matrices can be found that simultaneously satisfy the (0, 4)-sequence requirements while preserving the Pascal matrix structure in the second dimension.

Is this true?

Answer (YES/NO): NO